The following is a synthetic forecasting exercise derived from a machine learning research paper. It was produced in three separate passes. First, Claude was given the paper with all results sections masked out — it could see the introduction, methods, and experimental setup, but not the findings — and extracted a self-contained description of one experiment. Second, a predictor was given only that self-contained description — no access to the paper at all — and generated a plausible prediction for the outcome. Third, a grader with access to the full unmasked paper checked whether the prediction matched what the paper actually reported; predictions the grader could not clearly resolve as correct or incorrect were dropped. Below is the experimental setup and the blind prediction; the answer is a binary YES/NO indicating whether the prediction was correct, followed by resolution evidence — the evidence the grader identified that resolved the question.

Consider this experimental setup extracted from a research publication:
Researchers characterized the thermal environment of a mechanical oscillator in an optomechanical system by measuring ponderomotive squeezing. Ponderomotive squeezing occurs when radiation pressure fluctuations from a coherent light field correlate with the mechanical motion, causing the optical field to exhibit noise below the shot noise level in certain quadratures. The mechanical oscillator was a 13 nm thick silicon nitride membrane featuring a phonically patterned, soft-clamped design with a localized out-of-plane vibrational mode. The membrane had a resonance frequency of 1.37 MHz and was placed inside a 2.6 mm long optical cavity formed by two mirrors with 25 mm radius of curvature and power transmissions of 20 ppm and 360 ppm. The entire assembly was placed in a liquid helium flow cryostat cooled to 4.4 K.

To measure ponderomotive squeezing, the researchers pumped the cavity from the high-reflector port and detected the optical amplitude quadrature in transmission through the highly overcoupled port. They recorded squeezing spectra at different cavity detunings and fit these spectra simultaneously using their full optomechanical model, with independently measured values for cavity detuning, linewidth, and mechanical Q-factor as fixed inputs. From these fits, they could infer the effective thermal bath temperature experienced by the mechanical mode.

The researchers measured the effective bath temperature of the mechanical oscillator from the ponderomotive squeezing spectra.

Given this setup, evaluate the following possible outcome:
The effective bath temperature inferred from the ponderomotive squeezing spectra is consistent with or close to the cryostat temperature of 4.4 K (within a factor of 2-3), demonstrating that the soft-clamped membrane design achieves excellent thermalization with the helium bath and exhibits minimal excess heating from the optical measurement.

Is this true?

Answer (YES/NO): NO